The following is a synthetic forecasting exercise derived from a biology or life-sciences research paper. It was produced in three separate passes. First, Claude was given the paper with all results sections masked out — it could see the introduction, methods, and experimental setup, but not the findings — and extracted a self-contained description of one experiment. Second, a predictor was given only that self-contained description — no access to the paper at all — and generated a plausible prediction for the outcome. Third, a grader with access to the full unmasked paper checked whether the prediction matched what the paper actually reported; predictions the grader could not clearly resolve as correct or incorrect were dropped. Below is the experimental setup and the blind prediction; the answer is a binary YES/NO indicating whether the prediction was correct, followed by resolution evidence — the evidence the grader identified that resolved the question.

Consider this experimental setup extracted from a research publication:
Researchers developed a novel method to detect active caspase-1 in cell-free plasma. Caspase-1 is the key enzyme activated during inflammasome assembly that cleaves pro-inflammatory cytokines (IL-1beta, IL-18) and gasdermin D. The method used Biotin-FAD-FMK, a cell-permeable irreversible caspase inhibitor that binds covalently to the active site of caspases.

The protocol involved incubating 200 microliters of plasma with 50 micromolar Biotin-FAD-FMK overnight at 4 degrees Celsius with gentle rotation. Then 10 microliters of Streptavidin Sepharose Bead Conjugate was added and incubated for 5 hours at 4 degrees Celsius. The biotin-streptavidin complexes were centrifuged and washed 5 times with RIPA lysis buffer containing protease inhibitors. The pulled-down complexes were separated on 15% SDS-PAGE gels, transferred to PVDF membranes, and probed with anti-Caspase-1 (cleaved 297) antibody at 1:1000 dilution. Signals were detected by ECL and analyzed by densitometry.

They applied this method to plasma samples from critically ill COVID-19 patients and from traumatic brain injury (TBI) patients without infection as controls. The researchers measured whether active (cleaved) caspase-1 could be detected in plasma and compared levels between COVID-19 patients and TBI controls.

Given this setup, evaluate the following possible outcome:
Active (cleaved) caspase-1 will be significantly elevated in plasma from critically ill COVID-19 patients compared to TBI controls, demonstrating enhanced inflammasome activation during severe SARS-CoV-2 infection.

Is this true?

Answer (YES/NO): NO